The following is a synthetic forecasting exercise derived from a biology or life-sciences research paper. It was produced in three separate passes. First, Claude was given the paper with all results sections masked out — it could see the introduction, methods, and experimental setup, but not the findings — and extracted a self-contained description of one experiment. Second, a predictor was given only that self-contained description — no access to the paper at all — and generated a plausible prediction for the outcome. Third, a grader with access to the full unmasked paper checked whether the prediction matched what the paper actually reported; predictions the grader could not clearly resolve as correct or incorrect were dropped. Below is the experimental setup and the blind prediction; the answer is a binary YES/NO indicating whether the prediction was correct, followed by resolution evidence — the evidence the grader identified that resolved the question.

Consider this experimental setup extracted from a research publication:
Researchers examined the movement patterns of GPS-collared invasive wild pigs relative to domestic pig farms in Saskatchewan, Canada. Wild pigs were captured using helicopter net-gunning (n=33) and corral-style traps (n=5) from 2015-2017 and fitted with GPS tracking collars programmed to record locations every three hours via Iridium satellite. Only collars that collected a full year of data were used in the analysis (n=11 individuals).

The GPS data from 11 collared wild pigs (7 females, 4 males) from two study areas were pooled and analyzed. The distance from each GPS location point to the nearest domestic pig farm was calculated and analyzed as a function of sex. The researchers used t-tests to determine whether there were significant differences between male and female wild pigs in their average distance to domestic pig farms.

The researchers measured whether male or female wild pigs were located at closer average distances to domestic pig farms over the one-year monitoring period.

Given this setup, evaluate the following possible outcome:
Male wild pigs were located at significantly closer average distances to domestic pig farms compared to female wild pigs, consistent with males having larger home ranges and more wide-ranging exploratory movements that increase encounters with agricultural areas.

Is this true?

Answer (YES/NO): NO